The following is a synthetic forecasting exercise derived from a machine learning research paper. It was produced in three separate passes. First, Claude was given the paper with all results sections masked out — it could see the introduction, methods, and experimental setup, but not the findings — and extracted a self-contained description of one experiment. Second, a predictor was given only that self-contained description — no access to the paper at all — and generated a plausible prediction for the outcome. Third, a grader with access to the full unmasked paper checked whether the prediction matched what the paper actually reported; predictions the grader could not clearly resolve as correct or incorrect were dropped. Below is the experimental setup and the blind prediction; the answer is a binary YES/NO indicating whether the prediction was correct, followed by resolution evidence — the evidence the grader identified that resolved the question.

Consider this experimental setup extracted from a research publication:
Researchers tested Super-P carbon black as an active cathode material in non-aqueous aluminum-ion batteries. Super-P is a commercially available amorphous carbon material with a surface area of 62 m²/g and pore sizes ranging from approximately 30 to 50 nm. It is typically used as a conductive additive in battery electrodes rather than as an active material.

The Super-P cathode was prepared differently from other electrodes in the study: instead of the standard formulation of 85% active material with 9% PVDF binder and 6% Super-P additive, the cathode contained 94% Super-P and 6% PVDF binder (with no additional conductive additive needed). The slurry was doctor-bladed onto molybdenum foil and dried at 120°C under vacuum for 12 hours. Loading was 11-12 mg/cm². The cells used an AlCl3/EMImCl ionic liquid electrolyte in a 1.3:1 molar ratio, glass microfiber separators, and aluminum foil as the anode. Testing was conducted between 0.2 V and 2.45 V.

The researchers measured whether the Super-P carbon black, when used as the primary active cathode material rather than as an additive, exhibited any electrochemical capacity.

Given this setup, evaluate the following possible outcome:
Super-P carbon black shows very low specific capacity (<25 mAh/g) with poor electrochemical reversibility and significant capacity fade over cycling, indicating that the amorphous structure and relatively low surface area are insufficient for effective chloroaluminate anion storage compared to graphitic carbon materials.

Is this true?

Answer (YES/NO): NO